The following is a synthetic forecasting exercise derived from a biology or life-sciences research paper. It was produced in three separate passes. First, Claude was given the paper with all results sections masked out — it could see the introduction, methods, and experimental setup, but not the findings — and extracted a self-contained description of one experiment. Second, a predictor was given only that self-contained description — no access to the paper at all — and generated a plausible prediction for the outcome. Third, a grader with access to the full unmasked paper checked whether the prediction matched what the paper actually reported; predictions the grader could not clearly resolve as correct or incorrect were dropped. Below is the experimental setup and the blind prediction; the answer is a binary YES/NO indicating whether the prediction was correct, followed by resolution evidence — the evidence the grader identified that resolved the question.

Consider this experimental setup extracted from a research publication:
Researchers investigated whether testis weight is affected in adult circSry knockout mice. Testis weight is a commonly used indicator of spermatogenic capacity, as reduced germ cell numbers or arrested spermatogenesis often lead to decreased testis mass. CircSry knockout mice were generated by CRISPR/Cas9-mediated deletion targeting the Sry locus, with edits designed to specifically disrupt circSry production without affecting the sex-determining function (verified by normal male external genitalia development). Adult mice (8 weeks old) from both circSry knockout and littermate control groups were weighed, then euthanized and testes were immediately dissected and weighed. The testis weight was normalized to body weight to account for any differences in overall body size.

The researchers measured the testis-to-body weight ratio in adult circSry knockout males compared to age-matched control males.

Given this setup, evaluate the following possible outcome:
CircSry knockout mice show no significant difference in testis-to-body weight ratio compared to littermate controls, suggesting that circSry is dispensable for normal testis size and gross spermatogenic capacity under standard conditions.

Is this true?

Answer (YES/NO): NO